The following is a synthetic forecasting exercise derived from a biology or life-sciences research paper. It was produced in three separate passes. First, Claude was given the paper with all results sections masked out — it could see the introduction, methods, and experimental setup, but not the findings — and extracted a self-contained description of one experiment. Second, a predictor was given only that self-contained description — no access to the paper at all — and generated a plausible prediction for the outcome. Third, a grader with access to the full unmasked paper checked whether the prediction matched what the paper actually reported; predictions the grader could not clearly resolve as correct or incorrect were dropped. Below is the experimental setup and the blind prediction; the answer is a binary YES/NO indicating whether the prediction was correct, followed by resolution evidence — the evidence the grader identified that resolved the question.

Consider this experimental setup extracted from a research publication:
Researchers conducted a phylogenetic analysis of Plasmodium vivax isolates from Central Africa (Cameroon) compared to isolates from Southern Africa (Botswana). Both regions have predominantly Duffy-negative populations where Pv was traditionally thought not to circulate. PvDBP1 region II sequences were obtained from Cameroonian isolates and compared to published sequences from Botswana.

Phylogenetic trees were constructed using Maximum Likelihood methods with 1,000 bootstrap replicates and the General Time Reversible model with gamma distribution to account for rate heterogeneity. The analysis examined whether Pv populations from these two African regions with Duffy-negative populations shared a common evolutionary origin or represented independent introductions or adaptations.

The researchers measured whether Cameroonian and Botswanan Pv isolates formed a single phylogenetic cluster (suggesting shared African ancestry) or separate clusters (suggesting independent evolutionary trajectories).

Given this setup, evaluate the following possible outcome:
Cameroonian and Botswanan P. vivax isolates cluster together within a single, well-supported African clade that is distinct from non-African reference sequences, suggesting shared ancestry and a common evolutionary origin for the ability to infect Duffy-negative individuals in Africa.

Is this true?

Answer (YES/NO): NO